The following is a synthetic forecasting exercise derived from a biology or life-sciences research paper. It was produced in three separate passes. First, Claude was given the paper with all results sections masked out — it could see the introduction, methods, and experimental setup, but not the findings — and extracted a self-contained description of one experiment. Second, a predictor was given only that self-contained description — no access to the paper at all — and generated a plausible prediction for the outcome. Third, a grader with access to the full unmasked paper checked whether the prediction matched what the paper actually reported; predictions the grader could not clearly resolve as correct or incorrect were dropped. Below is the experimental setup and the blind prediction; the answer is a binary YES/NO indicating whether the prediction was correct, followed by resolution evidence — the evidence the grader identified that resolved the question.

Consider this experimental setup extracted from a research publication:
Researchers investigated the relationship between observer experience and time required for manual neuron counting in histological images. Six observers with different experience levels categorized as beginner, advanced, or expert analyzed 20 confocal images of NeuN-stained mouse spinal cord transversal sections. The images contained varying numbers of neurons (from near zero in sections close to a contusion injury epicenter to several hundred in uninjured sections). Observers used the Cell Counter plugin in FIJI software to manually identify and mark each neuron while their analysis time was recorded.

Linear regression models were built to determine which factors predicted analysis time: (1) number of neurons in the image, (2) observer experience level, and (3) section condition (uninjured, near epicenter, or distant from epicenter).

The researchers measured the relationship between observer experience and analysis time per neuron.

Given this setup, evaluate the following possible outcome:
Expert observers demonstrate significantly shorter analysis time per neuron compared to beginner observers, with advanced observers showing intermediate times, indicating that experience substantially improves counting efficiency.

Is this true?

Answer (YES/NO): NO